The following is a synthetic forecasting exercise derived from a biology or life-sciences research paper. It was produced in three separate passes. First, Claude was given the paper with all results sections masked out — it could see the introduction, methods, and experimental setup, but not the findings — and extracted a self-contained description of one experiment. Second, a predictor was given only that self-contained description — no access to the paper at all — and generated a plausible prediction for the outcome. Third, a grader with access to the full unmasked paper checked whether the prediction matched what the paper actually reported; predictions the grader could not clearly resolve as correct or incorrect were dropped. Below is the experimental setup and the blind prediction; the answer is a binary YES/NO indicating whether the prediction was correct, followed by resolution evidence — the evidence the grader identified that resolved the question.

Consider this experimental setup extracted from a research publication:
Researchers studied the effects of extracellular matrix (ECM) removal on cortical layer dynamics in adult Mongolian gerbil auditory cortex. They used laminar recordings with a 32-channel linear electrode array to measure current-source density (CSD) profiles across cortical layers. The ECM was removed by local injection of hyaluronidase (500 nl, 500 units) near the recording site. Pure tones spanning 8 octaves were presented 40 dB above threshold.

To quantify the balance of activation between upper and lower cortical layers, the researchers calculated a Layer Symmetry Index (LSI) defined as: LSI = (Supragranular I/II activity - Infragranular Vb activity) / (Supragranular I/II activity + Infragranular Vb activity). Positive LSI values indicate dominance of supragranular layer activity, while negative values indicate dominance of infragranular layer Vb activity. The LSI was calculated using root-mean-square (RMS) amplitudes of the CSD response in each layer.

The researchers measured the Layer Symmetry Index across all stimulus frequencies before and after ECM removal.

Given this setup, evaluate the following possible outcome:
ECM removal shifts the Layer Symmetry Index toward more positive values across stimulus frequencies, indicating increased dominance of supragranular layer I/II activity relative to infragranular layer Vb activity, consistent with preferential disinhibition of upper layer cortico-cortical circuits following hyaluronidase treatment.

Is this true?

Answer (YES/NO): YES